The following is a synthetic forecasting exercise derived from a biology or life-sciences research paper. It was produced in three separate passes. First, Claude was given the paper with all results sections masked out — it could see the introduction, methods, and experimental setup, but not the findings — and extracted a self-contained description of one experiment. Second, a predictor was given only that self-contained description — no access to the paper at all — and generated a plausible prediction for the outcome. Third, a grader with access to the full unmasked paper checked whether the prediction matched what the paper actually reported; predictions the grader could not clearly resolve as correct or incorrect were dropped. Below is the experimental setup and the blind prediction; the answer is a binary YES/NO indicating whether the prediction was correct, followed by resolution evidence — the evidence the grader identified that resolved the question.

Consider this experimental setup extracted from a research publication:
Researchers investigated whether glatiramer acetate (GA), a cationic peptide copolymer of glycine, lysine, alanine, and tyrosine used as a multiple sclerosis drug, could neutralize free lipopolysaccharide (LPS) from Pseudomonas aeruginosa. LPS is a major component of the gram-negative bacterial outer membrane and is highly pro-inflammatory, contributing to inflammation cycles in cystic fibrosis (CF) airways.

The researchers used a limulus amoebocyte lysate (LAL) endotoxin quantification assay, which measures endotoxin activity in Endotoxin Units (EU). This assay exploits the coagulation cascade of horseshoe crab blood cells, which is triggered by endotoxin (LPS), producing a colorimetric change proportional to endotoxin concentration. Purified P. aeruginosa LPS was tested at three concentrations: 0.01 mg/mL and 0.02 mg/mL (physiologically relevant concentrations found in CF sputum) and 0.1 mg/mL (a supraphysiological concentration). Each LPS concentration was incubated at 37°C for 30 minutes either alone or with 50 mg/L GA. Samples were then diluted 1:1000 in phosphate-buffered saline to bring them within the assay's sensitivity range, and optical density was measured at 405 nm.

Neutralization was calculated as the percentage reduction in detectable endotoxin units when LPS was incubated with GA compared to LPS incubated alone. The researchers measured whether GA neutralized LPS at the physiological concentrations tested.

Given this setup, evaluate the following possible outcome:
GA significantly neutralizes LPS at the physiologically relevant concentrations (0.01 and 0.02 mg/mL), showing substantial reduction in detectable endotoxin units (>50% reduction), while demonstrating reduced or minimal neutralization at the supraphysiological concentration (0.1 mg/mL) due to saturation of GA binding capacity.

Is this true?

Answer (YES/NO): YES